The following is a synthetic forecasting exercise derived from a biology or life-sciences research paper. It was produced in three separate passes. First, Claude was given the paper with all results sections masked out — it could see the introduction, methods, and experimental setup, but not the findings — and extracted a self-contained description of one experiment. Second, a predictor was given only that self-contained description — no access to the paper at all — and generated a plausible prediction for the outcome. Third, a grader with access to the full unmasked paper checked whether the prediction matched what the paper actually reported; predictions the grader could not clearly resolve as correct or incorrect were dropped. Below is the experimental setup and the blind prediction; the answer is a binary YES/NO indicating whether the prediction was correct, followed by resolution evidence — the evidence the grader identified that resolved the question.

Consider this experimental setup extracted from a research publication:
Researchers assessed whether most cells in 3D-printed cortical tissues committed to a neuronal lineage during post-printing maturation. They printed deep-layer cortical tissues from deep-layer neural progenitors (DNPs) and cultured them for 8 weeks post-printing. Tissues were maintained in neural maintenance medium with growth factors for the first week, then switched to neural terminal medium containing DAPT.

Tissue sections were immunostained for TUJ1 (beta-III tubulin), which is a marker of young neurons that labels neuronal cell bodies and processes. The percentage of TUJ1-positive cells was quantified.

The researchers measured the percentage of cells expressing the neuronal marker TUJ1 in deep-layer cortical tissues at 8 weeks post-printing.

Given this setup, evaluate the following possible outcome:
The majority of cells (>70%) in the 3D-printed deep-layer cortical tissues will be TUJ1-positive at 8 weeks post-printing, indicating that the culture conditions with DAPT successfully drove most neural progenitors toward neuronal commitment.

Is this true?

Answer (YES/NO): YES